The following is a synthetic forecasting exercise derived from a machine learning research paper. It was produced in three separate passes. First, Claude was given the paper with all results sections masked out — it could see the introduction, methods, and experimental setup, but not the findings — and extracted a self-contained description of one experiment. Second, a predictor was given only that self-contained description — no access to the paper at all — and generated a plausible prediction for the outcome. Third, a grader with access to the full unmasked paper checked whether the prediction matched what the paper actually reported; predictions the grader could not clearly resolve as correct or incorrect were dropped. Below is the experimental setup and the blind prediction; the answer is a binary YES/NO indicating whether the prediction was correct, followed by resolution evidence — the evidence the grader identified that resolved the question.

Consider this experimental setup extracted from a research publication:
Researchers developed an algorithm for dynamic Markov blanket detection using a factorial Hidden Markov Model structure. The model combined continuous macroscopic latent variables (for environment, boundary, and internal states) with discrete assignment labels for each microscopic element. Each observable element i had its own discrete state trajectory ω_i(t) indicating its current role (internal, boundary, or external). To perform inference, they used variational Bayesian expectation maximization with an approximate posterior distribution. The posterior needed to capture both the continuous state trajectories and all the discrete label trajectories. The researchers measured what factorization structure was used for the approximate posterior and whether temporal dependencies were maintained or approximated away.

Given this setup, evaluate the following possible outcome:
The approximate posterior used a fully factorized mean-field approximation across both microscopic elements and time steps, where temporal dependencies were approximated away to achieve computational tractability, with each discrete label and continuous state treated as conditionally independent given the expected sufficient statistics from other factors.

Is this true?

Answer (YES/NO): NO